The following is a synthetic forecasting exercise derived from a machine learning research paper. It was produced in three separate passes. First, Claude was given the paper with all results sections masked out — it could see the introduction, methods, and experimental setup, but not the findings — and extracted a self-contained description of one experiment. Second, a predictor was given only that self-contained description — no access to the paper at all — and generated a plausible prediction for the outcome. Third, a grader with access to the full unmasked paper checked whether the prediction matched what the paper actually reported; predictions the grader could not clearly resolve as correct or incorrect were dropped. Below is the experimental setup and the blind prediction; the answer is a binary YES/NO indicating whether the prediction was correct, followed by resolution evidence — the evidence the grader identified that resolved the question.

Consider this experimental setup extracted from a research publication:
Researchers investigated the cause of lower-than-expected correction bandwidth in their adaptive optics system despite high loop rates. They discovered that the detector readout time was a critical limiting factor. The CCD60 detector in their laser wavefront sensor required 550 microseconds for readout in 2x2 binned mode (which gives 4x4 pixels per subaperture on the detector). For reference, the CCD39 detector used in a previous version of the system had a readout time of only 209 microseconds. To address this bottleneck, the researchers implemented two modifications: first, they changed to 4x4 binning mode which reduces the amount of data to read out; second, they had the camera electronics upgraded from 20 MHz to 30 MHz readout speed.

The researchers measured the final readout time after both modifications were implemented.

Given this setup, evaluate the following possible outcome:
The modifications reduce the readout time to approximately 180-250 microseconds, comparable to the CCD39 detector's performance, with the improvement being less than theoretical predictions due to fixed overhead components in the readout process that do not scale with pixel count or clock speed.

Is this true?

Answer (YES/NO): YES